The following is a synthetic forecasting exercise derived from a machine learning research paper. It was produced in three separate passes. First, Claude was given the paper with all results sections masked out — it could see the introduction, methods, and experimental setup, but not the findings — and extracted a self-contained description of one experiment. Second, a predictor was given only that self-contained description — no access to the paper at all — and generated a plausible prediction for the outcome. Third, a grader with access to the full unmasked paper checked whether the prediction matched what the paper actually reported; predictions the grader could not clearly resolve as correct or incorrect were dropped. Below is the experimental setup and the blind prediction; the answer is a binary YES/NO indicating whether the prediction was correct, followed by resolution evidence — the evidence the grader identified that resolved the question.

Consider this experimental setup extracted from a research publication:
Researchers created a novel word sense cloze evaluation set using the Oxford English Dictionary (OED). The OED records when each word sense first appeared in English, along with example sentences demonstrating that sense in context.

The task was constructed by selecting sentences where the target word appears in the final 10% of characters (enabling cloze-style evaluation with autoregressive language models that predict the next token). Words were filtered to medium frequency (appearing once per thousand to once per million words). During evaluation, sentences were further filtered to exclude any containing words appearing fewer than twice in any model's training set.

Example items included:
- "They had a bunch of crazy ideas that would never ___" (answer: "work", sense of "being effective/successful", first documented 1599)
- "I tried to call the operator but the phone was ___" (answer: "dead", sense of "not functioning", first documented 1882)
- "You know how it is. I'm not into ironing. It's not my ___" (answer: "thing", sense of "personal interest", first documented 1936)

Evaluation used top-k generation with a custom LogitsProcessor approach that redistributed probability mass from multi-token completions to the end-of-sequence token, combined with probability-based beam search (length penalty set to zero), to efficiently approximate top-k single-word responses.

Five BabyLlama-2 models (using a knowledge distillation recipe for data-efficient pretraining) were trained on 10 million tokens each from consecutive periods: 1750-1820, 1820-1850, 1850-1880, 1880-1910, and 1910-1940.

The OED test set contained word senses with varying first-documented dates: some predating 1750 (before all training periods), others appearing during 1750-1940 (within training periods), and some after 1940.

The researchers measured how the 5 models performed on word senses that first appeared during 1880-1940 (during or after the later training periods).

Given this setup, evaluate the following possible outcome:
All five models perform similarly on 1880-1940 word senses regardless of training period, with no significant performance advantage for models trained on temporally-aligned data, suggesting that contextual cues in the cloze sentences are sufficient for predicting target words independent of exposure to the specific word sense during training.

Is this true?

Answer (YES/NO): NO